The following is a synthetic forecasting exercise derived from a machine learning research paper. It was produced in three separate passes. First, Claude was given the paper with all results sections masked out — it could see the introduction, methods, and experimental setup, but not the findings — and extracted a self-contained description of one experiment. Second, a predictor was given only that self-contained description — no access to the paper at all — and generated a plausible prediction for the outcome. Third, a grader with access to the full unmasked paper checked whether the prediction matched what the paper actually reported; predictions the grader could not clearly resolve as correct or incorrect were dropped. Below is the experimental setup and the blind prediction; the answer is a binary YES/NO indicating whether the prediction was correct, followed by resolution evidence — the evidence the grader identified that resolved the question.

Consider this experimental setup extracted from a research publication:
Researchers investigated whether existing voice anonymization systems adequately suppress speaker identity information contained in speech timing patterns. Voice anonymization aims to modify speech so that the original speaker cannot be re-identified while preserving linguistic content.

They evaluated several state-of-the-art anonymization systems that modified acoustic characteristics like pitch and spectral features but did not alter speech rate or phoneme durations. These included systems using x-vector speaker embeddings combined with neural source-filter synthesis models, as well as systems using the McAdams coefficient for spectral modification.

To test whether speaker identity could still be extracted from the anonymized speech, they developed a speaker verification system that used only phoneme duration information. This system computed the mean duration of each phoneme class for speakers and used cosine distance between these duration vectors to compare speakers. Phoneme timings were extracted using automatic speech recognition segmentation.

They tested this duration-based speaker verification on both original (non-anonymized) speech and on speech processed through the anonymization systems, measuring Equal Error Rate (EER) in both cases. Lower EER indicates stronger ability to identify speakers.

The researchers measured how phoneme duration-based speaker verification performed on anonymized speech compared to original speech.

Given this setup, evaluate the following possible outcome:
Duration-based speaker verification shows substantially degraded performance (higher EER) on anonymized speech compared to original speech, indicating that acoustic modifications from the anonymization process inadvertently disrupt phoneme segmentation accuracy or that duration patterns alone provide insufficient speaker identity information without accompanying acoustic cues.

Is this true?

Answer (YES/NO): NO